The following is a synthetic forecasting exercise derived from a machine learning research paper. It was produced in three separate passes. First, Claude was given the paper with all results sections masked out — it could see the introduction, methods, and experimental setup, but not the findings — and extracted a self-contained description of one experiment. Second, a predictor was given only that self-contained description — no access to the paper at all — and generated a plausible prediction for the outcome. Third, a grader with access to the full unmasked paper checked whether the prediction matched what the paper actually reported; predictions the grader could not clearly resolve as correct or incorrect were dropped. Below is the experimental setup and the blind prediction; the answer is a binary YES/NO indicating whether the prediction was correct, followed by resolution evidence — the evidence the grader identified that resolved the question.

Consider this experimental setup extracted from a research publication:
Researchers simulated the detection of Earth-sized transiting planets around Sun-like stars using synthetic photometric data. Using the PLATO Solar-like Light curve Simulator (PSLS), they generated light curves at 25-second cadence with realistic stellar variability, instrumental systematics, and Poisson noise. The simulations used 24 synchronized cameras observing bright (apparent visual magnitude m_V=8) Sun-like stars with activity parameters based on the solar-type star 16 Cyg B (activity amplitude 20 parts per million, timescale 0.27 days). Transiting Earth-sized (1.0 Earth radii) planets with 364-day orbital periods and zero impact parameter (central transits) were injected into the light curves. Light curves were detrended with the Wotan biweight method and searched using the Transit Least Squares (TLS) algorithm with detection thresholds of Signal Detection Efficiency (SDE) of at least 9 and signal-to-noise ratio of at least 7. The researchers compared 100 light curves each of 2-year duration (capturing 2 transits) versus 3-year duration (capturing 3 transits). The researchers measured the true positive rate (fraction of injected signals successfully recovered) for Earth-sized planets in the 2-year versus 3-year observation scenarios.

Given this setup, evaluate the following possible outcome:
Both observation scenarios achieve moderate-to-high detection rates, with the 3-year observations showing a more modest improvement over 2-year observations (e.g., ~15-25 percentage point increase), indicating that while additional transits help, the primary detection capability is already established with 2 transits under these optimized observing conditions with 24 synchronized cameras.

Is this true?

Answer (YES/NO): NO